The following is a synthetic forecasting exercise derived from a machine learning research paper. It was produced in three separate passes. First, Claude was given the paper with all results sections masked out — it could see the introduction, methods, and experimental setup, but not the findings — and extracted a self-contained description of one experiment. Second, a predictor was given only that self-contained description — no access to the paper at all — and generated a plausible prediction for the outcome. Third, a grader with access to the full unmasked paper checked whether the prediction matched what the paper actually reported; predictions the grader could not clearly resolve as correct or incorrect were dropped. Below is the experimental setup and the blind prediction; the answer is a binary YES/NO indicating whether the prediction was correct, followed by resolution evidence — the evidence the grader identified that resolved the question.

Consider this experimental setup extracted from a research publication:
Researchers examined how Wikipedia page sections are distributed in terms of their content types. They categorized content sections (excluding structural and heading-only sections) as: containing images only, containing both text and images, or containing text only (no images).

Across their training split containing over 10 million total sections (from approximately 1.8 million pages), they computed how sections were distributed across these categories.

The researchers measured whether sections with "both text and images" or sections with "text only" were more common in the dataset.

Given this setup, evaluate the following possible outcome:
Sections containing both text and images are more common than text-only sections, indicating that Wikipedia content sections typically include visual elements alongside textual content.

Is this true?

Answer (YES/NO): NO